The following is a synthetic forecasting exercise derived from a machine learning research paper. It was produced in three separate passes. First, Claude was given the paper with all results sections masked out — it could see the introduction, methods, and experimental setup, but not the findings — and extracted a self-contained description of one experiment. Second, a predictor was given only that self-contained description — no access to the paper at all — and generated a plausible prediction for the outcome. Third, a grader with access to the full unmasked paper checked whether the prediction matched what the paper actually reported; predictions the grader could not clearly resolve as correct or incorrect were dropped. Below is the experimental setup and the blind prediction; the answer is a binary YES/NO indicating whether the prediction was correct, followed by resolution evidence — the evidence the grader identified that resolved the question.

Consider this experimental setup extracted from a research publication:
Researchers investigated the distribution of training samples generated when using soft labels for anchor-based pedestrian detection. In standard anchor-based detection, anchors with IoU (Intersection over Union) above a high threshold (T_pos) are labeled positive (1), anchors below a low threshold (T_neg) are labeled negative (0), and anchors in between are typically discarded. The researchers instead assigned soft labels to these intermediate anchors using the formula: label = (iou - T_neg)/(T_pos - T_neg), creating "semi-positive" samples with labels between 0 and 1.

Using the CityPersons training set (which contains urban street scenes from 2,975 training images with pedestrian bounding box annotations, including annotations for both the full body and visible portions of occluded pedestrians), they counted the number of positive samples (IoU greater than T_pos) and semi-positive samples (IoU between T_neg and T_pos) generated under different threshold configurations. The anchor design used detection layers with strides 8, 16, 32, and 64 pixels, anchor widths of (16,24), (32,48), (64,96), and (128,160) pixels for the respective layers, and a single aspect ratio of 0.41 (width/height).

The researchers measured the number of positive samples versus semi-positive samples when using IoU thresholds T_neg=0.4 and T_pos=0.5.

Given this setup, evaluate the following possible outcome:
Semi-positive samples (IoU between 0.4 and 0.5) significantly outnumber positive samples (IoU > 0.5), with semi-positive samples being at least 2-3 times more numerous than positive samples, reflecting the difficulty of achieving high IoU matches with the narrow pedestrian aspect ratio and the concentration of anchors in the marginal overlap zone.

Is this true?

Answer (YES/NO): NO